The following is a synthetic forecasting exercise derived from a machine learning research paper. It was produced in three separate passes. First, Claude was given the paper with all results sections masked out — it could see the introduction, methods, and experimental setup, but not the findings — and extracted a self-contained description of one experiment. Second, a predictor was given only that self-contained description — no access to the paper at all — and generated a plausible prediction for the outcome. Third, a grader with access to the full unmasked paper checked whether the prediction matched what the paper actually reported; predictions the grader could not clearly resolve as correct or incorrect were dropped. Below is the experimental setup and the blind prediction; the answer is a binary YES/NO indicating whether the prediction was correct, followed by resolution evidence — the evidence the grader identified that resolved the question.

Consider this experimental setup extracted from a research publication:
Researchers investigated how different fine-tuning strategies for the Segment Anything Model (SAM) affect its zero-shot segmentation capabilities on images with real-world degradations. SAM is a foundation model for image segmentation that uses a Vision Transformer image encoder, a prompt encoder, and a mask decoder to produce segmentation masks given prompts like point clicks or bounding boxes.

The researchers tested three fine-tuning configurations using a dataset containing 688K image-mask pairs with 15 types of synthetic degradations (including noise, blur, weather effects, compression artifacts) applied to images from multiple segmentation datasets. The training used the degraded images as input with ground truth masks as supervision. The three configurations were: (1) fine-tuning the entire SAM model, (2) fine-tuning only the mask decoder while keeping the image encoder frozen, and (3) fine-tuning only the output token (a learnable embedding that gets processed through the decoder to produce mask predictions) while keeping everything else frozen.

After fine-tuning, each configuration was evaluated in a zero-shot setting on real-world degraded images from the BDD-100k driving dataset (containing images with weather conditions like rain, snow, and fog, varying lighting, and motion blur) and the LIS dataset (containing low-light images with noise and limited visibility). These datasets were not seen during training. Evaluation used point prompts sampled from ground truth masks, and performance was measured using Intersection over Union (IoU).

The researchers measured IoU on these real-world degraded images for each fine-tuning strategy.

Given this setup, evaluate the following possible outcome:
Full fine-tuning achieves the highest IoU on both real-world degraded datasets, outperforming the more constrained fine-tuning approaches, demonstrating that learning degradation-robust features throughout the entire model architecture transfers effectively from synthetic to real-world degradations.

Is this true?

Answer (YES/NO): NO